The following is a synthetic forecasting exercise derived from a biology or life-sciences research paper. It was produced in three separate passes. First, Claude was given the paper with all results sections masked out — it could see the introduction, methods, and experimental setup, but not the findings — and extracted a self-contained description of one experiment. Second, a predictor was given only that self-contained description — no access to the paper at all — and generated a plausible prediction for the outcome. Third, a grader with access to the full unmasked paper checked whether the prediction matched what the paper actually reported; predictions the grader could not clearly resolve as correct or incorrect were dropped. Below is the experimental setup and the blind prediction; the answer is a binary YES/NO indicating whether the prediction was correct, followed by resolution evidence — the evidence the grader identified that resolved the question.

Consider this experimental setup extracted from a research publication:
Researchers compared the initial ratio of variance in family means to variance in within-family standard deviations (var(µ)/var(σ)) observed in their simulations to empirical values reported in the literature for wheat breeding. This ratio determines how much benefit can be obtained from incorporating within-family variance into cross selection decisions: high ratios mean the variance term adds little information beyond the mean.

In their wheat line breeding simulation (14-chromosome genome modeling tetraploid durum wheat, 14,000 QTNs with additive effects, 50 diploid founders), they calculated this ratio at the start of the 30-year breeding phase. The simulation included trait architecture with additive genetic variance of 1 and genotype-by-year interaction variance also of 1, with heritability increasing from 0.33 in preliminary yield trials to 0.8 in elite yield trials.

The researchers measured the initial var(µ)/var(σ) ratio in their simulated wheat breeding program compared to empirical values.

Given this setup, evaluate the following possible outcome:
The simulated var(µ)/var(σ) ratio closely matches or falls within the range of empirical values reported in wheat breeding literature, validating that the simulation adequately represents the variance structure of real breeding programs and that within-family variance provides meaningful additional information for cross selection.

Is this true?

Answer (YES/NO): NO